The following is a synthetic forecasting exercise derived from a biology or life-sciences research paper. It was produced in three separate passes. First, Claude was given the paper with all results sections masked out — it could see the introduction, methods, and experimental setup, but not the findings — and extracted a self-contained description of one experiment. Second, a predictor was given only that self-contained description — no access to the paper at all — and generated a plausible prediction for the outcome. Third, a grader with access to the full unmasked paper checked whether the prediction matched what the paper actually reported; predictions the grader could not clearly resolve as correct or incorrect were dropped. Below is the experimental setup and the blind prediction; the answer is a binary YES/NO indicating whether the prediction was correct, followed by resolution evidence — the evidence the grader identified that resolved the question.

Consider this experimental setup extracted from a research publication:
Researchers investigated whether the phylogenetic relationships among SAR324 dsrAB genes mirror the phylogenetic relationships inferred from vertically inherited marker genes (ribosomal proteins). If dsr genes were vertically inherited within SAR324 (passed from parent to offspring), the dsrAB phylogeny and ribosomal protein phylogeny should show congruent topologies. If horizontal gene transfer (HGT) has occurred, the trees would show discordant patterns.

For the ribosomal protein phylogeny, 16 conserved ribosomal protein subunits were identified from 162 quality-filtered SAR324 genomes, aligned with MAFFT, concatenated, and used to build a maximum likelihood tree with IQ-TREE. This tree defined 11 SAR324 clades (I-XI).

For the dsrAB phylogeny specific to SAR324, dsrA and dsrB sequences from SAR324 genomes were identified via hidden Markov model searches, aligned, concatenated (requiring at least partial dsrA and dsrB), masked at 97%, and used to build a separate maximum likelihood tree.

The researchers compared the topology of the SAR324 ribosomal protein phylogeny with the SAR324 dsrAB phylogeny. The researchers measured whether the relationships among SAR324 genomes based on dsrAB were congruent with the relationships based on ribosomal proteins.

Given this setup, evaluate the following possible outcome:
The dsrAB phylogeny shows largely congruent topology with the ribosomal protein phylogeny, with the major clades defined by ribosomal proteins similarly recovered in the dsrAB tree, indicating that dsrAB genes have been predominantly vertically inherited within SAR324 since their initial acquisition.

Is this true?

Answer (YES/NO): NO